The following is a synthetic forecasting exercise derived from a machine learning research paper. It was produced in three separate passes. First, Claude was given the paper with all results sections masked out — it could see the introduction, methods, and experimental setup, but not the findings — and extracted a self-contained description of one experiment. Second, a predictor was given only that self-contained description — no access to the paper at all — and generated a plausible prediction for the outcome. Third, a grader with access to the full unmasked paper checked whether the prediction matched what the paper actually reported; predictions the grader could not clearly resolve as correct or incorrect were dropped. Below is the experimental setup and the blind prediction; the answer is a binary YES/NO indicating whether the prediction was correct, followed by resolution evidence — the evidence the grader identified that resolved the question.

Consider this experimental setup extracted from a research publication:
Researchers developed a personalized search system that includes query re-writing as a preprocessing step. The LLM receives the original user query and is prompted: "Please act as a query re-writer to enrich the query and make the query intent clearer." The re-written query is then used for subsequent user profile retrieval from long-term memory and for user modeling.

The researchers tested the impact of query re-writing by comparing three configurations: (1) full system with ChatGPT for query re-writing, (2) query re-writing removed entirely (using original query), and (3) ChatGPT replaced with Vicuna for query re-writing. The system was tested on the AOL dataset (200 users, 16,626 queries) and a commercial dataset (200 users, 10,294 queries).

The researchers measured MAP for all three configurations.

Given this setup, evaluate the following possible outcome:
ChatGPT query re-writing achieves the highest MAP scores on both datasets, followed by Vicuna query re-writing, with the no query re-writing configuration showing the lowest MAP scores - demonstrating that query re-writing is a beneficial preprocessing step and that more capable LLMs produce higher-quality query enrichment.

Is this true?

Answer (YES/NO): YES